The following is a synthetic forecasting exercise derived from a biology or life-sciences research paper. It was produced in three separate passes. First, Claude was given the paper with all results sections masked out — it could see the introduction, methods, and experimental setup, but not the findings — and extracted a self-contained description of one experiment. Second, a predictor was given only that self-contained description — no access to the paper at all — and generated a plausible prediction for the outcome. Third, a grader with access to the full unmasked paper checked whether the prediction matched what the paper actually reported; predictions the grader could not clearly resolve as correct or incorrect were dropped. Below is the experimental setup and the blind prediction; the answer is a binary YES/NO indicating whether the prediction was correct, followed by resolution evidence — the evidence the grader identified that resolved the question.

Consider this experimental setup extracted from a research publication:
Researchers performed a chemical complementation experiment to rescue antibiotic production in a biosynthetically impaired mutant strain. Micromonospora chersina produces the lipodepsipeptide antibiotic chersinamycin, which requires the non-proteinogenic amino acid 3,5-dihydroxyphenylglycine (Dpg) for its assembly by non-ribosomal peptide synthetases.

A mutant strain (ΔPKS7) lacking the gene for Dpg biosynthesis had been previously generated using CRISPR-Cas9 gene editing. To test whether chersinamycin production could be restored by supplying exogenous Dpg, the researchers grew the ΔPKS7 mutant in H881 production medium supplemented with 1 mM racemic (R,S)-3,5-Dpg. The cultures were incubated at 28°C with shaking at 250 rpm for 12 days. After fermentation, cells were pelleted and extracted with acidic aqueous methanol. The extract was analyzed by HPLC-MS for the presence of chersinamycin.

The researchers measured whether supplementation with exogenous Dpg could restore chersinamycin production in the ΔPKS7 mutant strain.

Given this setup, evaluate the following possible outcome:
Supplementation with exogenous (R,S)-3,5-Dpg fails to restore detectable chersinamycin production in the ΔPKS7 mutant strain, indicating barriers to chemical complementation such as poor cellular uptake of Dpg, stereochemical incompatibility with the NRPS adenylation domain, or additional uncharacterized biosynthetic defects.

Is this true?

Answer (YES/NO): NO